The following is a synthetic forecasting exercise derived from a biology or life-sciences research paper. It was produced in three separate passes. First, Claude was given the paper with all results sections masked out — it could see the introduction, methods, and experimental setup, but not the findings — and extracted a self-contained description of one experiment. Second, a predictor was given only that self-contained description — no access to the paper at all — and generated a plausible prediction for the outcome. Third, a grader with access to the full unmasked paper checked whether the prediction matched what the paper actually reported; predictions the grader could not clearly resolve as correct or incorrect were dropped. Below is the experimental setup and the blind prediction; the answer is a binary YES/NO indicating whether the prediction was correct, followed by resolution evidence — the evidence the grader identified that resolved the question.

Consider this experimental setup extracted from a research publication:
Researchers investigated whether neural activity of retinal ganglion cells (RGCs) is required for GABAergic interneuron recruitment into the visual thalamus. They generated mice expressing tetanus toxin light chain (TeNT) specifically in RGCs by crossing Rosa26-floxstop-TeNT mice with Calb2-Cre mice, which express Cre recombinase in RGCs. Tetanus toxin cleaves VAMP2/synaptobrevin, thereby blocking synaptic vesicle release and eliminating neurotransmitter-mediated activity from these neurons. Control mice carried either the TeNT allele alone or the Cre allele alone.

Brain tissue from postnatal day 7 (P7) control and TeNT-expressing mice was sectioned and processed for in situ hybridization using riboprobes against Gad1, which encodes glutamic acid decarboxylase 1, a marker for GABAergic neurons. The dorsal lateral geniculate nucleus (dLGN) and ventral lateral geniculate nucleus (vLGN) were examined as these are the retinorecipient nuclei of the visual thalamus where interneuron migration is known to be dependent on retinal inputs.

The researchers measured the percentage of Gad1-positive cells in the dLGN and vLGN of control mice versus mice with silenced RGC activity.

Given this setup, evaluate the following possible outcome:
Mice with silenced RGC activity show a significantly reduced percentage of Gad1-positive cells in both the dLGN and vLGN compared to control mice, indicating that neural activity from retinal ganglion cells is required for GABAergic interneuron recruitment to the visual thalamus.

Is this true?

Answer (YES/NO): NO